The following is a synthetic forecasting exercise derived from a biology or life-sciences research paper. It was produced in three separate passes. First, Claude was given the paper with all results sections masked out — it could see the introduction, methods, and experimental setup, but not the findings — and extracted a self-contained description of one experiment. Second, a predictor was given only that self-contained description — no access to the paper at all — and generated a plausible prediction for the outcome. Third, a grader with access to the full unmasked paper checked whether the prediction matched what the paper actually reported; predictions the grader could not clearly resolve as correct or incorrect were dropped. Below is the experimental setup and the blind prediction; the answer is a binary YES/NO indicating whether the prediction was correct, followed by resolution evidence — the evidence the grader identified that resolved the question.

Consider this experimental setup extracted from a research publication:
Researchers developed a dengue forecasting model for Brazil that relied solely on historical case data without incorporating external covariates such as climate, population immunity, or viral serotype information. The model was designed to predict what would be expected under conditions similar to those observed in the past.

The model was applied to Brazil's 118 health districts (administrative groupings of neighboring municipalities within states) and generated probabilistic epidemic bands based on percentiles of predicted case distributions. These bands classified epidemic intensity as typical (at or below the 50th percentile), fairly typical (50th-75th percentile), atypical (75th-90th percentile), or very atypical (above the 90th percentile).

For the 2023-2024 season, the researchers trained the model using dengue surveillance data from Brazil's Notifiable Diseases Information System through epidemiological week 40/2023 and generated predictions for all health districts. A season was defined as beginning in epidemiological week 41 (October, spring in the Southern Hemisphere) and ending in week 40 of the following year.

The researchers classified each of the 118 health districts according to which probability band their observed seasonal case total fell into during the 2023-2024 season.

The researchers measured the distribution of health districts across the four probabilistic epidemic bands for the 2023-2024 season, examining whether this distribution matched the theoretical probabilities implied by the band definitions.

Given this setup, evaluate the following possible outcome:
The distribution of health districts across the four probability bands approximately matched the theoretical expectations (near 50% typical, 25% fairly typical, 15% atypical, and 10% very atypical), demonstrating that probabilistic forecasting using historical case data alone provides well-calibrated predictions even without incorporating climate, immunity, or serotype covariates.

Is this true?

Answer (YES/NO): NO